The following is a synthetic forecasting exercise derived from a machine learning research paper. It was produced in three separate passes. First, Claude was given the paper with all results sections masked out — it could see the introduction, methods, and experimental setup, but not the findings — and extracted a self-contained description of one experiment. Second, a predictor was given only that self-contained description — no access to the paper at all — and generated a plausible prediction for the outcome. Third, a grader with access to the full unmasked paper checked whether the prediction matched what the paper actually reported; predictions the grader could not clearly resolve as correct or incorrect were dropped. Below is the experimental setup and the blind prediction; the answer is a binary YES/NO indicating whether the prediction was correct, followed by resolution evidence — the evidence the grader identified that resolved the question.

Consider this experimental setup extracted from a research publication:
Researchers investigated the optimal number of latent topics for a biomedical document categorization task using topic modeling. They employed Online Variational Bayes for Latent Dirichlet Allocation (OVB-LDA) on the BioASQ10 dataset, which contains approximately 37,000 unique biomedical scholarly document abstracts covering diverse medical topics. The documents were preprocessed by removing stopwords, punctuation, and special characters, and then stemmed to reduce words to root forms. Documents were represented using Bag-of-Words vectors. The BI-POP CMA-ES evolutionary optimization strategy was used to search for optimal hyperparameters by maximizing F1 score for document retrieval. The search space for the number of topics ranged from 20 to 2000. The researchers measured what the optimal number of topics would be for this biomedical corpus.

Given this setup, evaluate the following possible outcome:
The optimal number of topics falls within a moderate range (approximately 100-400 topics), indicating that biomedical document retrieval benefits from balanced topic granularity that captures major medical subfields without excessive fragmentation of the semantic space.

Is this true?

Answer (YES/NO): NO